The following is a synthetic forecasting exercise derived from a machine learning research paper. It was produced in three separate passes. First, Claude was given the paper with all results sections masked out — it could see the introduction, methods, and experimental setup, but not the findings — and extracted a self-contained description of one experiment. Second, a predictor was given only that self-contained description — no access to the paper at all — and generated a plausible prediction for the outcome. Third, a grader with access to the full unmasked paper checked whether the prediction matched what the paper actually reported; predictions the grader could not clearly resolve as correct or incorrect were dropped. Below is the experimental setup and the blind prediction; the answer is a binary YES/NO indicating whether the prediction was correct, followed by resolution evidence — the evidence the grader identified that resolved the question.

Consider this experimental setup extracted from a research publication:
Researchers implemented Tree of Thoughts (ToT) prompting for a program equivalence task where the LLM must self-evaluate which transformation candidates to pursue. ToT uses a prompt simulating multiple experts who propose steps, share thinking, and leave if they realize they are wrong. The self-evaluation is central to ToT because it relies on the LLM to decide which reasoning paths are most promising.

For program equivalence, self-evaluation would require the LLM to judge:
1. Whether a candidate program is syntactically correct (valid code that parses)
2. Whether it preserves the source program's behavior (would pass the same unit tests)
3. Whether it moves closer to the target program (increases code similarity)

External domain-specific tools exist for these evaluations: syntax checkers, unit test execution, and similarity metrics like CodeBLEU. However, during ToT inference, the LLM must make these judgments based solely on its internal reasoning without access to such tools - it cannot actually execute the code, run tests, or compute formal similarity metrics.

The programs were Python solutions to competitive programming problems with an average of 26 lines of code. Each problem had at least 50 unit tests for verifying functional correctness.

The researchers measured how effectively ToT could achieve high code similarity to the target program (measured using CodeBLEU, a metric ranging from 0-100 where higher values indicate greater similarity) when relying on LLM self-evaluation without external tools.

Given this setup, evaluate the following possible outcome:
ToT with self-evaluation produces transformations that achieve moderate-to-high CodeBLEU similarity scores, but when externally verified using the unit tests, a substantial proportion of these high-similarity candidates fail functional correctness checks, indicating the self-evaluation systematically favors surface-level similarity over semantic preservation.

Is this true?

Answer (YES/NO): NO